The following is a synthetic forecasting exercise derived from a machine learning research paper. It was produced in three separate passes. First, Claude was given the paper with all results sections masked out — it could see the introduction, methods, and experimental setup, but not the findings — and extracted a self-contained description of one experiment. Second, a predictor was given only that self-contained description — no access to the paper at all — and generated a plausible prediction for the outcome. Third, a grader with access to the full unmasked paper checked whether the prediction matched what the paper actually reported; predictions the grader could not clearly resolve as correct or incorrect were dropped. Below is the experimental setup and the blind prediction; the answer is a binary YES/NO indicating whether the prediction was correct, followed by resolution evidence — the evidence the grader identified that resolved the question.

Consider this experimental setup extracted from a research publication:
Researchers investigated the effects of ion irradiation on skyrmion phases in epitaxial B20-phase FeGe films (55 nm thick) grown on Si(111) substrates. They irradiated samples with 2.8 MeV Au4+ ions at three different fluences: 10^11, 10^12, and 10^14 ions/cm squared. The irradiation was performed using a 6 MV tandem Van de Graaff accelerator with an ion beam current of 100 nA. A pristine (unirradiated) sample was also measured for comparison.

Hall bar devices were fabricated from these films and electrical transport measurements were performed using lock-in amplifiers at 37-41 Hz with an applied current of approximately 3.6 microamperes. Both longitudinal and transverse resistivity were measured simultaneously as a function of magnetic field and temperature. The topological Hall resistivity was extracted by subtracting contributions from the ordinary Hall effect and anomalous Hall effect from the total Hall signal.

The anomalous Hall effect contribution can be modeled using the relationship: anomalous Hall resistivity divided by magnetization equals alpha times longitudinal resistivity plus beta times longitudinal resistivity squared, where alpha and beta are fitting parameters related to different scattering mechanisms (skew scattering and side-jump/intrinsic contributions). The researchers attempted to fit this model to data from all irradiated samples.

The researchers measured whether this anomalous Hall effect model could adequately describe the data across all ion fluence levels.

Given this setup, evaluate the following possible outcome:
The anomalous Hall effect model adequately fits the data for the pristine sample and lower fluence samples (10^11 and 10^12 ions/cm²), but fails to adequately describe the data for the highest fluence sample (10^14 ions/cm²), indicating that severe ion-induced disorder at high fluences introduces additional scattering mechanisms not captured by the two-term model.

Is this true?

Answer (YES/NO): YES